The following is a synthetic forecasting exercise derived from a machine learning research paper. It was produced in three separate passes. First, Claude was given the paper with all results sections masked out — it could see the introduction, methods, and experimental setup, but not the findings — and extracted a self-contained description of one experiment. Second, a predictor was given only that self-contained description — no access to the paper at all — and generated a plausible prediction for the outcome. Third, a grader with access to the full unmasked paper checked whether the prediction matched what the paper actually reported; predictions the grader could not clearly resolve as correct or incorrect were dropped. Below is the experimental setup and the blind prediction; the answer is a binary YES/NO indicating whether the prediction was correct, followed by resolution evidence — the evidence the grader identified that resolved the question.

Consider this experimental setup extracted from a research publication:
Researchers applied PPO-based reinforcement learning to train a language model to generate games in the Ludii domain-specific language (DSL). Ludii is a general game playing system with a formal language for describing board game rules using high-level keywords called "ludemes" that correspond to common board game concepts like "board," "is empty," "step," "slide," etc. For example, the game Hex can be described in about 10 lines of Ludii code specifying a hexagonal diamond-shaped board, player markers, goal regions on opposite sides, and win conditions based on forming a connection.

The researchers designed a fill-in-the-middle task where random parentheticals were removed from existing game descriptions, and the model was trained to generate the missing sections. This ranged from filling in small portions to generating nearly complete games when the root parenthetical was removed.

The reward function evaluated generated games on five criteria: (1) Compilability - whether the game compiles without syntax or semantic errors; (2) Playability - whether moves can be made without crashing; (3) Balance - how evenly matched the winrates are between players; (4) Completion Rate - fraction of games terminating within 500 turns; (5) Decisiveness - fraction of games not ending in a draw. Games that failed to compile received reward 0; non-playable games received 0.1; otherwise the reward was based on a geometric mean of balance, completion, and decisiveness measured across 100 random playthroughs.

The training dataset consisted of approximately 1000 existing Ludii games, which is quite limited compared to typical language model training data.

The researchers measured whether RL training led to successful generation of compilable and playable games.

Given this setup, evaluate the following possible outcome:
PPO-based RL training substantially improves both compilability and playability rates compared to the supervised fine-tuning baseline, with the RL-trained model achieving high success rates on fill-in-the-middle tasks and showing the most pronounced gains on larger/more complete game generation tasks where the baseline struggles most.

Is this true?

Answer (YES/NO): NO